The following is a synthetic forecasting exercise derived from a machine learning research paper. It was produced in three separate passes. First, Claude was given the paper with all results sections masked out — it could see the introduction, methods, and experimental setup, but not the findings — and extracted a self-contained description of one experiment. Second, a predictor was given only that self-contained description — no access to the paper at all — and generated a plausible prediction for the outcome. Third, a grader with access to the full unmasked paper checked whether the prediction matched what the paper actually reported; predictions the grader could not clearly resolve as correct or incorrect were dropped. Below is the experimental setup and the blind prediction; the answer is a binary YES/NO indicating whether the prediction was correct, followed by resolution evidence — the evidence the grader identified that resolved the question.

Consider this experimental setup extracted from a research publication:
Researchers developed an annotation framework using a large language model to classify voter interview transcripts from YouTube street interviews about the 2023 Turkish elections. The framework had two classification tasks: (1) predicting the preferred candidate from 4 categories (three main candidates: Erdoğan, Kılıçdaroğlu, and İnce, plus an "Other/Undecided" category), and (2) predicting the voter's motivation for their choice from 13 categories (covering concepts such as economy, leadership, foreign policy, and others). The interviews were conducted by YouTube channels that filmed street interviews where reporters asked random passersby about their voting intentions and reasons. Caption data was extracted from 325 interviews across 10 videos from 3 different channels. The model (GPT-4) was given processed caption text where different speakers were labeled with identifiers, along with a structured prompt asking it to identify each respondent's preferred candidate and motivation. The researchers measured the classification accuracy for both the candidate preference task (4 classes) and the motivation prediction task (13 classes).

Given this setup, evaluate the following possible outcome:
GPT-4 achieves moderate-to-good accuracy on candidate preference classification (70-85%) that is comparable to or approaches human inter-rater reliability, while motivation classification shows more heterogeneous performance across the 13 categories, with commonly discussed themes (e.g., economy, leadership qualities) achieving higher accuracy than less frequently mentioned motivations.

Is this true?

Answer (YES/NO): NO